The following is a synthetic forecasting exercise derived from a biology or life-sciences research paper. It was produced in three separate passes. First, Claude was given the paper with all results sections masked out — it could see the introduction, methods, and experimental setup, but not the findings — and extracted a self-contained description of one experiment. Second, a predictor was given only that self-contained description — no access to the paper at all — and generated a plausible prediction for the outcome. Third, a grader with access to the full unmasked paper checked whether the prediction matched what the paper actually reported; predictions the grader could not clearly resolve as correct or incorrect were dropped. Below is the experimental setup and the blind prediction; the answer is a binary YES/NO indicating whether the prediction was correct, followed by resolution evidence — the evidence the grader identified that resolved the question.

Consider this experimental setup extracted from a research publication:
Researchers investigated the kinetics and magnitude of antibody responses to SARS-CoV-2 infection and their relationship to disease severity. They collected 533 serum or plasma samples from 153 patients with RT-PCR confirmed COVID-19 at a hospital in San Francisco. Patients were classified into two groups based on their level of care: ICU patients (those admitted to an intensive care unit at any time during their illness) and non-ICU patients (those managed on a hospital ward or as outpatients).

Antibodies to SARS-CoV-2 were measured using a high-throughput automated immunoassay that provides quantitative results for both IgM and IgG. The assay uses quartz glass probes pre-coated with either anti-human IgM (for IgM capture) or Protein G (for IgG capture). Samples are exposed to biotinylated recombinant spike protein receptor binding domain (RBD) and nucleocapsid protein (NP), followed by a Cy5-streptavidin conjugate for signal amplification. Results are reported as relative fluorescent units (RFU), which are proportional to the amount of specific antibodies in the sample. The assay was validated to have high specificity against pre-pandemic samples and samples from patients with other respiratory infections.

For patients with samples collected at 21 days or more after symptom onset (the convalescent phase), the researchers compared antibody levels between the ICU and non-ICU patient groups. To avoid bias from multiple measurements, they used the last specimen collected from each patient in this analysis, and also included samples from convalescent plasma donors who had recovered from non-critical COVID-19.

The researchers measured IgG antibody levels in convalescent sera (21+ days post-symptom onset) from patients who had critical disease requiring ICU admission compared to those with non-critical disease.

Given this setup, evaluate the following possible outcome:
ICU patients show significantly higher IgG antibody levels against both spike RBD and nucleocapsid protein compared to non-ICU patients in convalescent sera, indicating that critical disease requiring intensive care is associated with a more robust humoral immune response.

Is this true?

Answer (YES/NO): YES